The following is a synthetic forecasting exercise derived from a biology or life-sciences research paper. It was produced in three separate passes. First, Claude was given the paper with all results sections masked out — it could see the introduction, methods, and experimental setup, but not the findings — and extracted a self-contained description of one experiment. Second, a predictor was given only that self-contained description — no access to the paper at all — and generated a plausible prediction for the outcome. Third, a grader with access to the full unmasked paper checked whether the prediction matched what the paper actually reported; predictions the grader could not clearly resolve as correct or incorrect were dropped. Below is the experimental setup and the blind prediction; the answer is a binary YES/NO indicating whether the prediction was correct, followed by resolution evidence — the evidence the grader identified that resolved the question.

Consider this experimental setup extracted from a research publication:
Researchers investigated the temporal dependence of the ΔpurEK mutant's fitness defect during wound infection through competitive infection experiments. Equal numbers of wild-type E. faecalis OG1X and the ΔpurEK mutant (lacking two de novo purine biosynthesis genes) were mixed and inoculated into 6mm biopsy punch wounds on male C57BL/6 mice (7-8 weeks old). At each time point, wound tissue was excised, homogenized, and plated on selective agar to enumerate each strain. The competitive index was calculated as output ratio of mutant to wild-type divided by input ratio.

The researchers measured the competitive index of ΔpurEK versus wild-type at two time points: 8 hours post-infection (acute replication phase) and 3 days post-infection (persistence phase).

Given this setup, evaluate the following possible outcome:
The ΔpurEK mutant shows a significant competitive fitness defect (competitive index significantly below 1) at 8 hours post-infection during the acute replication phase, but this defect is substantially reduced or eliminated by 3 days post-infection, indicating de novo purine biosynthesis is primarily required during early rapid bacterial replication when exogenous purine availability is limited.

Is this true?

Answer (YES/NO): YES